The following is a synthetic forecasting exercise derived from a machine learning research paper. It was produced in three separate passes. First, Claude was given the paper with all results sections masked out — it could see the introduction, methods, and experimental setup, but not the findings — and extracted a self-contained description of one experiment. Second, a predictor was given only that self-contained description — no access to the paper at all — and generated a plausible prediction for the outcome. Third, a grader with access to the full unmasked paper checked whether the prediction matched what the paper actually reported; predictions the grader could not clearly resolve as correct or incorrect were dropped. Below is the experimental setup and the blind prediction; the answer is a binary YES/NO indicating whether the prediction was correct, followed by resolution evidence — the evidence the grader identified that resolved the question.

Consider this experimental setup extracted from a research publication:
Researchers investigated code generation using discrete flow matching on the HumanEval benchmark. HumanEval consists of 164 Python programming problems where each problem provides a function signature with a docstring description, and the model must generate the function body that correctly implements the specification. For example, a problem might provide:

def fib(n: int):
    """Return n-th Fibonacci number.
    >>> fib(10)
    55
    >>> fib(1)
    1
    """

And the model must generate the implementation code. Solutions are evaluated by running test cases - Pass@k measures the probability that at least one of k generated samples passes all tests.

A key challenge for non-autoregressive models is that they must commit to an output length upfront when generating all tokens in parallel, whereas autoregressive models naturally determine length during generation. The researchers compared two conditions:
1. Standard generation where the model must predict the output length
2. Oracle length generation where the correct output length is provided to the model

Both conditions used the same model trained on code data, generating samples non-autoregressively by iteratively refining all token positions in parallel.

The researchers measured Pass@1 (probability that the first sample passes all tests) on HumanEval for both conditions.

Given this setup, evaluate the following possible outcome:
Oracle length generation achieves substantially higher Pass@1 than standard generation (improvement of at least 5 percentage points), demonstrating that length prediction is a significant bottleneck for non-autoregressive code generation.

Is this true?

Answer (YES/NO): NO